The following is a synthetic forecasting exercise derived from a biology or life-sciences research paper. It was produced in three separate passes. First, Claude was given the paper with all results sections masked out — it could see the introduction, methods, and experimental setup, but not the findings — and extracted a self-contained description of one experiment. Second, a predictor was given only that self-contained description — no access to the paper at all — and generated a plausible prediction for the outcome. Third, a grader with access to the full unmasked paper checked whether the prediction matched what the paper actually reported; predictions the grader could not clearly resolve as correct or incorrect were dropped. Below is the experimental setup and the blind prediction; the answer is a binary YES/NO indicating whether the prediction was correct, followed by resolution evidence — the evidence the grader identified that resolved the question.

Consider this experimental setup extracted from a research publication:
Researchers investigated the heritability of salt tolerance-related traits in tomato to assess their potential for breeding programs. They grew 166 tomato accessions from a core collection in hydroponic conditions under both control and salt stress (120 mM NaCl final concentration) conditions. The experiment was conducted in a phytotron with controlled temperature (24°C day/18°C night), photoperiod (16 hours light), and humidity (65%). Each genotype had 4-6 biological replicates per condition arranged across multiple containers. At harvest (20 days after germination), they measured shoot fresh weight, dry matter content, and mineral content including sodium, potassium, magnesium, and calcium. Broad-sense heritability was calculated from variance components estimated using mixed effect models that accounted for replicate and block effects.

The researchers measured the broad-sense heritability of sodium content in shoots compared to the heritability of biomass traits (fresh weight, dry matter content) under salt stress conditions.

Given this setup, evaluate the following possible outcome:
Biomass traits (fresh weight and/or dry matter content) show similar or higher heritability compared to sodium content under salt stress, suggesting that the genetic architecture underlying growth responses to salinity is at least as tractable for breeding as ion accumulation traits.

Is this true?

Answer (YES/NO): NO